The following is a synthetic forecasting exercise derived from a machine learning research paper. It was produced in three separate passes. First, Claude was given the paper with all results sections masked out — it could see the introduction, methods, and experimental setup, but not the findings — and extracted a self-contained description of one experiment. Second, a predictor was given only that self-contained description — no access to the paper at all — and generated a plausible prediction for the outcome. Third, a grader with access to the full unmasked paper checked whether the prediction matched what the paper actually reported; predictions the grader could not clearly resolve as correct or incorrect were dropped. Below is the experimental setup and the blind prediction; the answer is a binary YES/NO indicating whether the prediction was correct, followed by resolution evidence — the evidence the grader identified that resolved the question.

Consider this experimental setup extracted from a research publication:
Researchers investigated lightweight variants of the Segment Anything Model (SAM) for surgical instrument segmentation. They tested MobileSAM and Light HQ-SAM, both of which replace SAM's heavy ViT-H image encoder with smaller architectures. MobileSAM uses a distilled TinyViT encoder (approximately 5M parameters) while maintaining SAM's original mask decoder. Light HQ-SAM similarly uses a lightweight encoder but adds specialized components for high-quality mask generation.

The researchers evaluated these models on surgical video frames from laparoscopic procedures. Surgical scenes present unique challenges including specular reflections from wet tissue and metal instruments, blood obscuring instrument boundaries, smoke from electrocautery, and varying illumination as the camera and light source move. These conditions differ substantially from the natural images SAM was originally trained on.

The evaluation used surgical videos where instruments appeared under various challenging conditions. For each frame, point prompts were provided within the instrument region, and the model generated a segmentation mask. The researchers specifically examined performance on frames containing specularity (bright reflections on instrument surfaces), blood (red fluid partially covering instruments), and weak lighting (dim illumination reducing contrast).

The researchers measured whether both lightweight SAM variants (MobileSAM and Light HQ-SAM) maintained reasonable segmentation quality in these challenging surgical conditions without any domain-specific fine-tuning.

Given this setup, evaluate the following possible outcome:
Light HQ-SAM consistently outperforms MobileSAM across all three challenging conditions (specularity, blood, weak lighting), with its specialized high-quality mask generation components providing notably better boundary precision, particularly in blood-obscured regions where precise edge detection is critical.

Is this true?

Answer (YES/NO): NO